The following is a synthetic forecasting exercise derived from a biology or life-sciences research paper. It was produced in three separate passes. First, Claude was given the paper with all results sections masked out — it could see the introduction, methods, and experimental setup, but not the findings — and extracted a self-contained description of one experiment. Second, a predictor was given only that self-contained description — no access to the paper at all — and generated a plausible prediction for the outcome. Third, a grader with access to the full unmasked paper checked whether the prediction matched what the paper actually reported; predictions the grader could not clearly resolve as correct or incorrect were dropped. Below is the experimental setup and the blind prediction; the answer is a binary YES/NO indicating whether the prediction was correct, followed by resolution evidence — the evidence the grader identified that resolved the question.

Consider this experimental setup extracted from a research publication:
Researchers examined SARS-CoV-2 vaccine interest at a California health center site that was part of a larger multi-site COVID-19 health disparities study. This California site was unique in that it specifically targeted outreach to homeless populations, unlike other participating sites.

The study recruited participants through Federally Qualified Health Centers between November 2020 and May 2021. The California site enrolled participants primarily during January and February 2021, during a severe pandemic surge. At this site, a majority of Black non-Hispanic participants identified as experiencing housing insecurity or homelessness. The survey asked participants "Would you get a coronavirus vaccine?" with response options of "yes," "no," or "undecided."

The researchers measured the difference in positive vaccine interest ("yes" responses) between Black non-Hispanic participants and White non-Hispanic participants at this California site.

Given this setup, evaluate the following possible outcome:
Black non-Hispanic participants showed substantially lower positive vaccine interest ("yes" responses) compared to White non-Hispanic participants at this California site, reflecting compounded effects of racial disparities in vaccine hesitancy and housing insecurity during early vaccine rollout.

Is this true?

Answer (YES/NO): YES